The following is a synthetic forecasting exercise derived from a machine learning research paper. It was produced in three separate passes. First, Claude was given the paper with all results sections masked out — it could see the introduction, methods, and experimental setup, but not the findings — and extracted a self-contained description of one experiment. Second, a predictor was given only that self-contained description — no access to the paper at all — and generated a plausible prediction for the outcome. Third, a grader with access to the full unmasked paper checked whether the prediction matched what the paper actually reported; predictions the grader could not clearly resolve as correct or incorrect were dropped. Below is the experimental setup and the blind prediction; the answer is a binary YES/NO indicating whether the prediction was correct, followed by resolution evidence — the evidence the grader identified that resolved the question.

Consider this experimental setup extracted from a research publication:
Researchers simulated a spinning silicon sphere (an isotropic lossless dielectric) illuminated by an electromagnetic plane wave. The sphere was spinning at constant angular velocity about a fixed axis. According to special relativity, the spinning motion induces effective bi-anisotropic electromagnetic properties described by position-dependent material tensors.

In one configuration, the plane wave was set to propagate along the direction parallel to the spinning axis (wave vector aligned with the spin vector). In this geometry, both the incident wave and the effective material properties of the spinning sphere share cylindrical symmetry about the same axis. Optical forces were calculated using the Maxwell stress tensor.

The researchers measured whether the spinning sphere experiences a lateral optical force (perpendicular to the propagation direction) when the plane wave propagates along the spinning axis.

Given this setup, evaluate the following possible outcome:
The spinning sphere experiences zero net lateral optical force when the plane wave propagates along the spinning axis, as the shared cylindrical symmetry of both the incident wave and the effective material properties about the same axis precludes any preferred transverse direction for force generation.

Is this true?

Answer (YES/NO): YES